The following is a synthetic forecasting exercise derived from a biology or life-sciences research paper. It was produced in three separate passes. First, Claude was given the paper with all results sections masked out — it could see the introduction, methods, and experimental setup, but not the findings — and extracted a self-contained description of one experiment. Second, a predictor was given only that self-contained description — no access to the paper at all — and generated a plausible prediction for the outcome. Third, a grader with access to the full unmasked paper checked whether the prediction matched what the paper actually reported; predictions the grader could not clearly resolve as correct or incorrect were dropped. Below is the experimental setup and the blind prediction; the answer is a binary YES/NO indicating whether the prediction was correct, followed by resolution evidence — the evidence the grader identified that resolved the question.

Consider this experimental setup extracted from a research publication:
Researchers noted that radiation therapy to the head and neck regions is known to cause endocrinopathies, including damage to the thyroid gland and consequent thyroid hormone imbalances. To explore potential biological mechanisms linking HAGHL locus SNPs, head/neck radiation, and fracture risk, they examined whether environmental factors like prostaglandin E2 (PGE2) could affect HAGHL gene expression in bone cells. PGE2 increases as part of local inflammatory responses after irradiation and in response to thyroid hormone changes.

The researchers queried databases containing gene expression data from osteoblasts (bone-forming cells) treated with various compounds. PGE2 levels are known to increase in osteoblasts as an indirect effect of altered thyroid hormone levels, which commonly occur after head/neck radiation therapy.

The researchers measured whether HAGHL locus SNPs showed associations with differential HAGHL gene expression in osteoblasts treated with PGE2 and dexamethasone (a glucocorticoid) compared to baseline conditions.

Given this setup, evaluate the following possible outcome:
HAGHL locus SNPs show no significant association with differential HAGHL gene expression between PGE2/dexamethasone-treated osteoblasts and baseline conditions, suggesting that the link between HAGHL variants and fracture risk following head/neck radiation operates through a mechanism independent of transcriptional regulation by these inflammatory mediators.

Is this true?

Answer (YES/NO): NO